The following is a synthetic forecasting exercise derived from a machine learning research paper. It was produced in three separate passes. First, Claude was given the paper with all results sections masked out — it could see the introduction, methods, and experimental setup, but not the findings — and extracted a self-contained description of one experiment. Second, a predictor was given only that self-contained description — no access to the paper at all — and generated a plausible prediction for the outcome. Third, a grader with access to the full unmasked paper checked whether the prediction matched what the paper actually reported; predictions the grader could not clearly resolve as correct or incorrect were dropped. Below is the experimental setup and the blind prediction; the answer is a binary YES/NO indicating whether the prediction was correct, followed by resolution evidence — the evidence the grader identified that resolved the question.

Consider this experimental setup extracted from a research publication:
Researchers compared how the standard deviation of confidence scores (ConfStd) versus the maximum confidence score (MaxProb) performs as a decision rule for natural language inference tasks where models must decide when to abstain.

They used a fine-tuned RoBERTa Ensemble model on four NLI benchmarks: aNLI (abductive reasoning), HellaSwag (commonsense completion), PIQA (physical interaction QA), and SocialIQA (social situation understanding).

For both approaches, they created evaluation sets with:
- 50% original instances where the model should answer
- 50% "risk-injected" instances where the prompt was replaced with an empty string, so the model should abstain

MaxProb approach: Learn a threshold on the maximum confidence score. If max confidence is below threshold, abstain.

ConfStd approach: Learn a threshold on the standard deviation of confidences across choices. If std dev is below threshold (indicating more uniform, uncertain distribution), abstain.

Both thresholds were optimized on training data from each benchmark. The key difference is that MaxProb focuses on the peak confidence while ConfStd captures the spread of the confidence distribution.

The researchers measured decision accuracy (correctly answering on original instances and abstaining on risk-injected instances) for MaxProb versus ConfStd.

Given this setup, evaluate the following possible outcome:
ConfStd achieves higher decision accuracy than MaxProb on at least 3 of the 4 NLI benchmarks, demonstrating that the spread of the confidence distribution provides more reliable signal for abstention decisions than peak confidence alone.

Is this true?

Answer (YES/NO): YES